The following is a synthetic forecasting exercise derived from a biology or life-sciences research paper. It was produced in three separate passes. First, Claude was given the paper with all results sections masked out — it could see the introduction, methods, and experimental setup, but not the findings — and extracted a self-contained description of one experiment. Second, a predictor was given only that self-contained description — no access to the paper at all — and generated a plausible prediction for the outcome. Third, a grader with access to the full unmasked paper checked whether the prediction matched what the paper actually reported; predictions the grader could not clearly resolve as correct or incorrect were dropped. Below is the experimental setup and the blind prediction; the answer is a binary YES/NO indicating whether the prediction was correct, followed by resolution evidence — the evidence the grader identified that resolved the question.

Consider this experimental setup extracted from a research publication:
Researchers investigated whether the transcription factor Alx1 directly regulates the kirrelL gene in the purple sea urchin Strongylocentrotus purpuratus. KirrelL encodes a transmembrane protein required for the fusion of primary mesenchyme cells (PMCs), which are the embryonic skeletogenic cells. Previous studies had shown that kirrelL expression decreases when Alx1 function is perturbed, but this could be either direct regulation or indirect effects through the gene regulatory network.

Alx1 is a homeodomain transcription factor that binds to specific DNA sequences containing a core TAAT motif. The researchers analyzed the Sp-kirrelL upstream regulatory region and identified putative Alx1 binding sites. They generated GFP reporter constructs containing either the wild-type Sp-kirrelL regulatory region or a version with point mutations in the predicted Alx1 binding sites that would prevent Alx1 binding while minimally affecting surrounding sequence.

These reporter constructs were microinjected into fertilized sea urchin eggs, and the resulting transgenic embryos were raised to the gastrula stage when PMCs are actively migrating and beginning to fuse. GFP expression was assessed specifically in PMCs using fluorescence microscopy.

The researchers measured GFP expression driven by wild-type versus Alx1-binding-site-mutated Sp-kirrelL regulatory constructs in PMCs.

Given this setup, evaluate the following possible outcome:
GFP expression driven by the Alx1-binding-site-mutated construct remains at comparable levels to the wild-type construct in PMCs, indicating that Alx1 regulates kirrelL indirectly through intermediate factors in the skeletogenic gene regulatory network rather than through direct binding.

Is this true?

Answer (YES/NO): NO